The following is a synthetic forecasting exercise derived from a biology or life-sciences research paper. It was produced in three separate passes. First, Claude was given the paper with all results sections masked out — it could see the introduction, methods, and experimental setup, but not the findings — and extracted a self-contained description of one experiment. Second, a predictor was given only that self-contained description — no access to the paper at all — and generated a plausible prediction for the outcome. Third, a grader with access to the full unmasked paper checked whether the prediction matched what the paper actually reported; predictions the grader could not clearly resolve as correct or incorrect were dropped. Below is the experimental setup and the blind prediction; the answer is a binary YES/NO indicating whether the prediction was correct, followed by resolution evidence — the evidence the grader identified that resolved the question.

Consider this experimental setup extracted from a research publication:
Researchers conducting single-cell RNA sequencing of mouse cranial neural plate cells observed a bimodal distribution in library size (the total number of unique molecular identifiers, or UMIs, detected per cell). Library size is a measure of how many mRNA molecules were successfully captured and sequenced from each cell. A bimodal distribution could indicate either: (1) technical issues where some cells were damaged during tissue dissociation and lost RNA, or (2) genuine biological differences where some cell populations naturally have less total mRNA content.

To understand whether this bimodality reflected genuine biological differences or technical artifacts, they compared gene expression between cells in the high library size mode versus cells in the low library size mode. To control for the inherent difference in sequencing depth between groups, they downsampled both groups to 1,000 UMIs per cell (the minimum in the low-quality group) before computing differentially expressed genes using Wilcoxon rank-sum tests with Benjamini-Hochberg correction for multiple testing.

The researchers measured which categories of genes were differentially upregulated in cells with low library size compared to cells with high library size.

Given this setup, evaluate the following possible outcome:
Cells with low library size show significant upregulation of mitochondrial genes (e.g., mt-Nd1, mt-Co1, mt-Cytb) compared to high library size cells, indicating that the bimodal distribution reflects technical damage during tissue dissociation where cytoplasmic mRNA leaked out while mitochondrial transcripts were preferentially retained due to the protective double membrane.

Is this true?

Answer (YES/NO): NO